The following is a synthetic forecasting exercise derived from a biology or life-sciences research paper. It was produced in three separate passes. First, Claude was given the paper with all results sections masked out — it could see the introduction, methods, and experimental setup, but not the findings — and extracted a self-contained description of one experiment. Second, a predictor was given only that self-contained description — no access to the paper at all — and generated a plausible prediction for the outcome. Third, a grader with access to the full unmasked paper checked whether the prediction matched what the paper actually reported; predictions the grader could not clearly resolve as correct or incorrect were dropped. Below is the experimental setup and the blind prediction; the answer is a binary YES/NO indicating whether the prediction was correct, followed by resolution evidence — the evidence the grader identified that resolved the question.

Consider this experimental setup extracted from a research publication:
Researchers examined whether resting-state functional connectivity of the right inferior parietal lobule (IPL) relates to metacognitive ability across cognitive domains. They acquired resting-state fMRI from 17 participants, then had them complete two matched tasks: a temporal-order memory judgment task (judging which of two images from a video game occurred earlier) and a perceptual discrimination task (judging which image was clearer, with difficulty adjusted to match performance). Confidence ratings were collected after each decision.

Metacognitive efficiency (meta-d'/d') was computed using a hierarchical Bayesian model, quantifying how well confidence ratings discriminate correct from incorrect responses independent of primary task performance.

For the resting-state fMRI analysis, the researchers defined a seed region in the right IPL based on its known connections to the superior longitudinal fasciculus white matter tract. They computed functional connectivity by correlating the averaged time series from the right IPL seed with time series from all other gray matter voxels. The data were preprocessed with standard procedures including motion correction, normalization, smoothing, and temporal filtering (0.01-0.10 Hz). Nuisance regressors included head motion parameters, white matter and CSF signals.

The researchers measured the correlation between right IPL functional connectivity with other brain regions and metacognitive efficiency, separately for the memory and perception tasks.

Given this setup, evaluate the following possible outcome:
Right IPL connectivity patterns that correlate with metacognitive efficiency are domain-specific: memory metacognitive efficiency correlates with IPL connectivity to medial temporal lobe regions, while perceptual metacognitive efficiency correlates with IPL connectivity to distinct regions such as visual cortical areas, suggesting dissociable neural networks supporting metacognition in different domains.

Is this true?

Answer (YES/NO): NO